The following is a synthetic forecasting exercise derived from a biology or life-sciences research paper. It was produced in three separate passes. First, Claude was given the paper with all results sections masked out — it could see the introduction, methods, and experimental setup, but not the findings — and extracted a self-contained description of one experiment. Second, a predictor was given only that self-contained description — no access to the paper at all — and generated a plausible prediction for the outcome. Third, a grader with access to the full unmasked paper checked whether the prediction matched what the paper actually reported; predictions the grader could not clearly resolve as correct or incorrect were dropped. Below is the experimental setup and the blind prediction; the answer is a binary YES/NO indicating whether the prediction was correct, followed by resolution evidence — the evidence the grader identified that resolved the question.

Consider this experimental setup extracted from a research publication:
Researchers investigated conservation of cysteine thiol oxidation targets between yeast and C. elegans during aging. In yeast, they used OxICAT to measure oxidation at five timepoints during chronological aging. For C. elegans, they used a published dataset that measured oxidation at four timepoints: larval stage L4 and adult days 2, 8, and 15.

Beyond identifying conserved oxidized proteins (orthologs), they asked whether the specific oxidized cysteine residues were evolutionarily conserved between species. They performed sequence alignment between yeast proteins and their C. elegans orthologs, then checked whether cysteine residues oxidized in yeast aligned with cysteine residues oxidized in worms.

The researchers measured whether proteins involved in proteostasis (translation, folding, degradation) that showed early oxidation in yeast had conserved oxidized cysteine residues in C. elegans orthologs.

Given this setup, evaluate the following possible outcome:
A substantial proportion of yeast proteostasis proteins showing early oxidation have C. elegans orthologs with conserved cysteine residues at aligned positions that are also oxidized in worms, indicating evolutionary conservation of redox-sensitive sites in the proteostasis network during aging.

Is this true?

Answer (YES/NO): NO